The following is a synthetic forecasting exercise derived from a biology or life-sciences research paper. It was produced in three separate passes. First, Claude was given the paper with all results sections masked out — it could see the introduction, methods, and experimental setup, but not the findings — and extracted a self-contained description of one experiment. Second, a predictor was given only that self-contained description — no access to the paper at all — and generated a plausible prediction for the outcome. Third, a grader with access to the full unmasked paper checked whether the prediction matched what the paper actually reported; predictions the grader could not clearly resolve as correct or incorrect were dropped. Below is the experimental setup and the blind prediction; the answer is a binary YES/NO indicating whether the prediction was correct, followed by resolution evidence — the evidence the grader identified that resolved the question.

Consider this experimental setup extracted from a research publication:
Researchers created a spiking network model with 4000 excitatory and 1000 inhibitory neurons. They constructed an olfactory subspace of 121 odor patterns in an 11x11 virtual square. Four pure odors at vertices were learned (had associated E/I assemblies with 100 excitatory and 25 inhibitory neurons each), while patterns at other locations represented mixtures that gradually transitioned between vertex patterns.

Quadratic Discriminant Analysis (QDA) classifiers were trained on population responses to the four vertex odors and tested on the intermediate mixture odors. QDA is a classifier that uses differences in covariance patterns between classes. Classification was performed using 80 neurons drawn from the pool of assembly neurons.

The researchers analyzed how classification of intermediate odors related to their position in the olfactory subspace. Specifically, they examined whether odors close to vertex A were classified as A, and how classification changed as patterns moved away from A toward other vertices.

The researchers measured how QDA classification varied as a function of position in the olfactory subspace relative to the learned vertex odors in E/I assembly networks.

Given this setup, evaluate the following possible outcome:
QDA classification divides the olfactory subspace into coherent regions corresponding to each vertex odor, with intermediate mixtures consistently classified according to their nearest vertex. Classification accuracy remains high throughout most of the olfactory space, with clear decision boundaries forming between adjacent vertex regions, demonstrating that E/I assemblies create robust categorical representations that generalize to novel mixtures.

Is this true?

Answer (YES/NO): NO